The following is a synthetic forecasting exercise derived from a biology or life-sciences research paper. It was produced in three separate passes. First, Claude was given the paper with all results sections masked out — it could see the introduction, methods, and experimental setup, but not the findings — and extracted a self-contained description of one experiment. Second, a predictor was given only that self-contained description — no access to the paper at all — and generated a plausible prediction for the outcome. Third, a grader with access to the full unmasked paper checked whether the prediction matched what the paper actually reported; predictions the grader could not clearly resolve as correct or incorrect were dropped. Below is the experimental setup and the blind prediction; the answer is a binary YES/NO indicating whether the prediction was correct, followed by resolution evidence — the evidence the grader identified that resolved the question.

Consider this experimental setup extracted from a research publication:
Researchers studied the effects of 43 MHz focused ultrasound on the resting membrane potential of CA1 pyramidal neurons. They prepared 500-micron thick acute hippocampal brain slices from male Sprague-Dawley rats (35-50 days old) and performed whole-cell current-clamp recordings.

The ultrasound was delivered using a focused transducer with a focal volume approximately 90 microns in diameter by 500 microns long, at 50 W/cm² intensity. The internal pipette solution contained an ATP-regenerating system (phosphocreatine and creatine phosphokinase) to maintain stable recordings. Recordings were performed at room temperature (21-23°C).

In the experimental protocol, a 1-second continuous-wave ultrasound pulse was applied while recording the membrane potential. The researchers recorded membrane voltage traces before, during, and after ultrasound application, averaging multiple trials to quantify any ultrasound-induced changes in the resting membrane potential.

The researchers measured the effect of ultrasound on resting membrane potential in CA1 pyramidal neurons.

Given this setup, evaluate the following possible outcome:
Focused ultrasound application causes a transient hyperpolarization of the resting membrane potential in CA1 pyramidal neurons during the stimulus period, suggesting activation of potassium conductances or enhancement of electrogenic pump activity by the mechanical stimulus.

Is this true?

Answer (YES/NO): NO